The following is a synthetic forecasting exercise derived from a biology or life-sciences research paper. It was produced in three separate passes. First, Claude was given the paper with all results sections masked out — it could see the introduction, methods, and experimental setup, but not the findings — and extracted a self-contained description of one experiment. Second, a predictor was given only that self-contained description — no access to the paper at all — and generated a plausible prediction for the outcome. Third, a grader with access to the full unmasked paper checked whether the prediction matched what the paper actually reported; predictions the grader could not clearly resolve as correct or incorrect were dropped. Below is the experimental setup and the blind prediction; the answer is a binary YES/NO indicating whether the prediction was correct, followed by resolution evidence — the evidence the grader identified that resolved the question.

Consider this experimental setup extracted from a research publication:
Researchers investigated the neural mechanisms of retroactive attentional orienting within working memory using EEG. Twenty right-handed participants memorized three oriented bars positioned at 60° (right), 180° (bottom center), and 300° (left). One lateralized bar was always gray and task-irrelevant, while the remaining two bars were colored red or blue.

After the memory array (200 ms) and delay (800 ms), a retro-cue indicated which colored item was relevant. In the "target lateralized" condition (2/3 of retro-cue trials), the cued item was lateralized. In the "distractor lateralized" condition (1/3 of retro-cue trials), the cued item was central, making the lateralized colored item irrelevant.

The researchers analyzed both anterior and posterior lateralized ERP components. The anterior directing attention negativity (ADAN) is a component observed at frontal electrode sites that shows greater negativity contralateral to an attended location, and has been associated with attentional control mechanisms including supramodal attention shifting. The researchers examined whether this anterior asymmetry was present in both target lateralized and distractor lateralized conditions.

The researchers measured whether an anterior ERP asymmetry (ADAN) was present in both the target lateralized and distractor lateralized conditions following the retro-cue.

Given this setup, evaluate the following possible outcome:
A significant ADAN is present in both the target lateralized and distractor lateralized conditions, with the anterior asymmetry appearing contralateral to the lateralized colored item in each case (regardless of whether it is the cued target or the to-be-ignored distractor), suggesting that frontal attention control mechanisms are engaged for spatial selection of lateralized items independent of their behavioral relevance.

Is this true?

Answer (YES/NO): NO